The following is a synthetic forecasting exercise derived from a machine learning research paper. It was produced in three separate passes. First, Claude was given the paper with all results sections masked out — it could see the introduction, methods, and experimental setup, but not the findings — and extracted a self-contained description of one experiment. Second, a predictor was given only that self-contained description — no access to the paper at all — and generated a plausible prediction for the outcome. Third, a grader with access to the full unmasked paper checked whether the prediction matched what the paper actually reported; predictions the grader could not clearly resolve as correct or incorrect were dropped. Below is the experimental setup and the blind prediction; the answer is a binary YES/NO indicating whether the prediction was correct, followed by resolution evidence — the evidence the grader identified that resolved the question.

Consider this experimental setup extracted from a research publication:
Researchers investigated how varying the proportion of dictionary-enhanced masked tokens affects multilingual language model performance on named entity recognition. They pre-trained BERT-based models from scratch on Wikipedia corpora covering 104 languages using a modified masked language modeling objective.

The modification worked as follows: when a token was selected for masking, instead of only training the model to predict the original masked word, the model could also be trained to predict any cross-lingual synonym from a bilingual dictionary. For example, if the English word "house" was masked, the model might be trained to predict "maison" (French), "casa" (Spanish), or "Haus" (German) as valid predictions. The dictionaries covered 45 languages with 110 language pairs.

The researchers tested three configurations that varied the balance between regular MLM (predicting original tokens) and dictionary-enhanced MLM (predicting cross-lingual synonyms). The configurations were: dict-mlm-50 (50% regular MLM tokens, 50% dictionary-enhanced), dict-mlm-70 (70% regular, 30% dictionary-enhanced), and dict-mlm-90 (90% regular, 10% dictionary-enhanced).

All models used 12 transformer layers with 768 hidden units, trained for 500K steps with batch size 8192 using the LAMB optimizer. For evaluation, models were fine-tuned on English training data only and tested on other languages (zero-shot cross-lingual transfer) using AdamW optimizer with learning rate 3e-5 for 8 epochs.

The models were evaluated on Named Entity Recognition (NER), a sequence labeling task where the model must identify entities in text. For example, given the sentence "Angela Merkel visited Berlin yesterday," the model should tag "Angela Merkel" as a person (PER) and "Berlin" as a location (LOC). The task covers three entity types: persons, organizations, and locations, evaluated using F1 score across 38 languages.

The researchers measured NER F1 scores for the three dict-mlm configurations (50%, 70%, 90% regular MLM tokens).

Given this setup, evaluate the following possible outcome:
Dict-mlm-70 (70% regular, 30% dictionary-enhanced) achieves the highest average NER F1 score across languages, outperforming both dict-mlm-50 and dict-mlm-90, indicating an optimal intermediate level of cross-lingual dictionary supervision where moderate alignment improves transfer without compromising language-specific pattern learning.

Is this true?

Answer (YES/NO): NO